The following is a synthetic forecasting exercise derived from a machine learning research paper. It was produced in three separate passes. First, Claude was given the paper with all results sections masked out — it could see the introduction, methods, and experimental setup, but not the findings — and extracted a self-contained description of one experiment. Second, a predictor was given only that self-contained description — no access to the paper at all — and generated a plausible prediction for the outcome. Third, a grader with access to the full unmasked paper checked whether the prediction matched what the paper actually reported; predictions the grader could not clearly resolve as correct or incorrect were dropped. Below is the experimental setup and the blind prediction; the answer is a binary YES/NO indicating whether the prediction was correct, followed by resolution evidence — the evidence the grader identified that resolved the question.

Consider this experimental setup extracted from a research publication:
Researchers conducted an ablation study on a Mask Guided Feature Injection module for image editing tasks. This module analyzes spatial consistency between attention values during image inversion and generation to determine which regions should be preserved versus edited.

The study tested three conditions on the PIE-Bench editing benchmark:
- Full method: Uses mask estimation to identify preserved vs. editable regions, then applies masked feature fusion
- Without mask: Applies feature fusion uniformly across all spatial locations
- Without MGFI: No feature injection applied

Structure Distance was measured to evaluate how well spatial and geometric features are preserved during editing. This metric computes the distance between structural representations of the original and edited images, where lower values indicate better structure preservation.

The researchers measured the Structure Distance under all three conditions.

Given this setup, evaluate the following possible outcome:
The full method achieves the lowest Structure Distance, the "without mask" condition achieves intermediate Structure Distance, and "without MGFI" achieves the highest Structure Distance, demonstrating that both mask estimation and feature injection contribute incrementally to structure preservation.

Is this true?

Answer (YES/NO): NO